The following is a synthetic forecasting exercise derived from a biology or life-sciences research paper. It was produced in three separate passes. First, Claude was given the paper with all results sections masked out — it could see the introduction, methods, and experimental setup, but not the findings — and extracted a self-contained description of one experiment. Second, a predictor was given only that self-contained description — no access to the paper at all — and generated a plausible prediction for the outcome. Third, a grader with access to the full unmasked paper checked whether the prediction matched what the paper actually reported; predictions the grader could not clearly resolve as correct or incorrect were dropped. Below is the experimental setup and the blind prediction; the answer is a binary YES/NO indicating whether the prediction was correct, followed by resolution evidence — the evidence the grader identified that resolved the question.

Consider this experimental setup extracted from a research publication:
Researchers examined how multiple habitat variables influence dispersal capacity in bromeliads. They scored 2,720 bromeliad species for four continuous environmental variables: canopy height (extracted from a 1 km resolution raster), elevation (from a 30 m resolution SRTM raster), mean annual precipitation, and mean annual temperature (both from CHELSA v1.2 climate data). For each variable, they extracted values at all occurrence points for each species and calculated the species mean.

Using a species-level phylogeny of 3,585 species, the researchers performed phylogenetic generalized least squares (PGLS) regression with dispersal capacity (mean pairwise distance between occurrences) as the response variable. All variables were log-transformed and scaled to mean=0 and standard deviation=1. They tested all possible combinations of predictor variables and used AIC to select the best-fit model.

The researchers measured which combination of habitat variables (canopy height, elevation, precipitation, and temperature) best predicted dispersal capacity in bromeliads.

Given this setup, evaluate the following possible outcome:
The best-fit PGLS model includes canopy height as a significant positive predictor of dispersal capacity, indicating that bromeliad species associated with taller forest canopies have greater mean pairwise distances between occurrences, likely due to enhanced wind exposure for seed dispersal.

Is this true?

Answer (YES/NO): NO